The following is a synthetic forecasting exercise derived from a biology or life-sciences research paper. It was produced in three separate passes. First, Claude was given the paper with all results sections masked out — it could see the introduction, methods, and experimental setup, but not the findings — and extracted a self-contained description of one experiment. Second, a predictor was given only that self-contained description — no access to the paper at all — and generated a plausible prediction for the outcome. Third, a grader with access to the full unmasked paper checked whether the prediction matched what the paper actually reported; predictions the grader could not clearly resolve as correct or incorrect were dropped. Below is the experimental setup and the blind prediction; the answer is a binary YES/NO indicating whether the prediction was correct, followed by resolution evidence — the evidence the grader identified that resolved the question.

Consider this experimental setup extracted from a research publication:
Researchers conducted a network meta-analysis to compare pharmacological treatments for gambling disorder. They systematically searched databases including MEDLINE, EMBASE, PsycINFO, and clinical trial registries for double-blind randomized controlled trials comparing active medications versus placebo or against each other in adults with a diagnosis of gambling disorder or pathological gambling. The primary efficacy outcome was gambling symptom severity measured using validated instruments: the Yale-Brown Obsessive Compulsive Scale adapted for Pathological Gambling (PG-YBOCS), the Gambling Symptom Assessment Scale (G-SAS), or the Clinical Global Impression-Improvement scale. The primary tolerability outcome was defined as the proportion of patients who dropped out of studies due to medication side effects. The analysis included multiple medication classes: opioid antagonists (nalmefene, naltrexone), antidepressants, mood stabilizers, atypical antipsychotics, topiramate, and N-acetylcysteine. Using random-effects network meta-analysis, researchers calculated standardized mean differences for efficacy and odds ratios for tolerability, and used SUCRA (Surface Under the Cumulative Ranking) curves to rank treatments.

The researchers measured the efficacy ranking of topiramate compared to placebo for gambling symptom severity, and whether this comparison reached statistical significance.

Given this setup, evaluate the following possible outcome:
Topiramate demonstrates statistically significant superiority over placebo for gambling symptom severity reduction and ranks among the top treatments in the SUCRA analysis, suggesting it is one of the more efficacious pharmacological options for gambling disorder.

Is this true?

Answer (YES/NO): NO